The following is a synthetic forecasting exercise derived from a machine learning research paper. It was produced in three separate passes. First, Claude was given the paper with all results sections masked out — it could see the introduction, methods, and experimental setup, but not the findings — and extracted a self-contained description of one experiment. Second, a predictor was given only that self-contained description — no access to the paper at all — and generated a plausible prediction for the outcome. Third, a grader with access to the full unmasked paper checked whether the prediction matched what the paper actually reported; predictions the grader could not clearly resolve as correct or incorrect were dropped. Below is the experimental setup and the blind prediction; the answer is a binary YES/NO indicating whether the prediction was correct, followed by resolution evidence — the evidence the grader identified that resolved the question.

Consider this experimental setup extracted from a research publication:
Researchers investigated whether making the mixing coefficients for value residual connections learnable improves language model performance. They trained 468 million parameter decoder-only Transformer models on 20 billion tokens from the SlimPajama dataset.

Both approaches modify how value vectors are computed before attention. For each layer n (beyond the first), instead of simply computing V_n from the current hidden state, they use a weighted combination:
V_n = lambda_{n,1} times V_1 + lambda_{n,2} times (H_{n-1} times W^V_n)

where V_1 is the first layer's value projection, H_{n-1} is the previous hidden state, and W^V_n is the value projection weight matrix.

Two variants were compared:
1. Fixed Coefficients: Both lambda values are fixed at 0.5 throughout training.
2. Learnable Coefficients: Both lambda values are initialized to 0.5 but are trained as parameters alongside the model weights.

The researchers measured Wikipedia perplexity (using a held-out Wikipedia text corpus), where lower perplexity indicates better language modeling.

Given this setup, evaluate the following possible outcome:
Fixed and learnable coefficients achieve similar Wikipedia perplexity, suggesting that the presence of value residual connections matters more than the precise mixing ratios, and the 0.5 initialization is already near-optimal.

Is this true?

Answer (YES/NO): NO